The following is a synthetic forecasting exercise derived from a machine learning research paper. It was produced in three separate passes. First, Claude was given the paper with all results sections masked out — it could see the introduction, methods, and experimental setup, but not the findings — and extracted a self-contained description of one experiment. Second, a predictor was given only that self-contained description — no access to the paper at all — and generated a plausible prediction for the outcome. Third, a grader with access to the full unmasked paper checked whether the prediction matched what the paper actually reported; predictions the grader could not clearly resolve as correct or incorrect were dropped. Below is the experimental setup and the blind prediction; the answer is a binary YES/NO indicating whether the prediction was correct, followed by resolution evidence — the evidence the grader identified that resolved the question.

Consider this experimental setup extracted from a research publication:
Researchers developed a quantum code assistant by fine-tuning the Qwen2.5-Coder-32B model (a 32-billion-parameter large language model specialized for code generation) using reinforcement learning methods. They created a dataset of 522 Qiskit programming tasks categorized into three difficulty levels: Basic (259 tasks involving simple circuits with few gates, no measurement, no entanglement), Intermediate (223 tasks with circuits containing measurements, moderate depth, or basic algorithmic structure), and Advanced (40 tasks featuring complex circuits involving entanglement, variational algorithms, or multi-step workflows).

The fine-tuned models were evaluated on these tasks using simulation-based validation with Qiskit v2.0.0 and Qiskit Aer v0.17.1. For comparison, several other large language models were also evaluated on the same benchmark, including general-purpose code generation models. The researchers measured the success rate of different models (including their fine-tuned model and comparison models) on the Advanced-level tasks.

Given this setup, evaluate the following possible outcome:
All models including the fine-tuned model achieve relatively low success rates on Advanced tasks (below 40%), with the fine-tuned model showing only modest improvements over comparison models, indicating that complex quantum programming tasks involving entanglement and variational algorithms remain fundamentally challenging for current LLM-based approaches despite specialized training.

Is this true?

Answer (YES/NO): NO